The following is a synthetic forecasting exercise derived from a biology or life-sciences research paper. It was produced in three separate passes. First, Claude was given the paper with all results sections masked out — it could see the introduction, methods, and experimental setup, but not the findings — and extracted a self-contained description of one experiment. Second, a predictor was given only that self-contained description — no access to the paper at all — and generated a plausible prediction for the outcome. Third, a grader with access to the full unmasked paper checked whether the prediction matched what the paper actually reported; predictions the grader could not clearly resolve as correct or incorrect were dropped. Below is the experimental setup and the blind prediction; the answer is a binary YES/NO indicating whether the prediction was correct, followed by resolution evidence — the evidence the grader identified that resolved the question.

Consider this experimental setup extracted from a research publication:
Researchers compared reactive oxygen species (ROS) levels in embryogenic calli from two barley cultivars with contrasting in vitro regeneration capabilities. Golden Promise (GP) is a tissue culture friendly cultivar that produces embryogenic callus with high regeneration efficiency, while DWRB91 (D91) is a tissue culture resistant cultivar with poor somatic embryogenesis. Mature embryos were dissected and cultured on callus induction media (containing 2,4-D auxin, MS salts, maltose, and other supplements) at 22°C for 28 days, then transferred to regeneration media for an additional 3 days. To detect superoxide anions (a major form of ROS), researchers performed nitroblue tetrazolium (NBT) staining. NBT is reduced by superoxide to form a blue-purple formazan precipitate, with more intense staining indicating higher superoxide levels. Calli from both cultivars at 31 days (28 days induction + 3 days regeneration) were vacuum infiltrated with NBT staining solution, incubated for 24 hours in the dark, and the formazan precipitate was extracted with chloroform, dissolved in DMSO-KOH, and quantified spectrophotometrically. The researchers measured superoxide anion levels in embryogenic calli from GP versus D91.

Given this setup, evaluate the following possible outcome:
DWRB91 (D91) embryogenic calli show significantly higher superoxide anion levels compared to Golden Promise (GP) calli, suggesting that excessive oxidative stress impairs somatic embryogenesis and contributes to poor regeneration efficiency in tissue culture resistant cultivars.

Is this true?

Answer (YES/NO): NO